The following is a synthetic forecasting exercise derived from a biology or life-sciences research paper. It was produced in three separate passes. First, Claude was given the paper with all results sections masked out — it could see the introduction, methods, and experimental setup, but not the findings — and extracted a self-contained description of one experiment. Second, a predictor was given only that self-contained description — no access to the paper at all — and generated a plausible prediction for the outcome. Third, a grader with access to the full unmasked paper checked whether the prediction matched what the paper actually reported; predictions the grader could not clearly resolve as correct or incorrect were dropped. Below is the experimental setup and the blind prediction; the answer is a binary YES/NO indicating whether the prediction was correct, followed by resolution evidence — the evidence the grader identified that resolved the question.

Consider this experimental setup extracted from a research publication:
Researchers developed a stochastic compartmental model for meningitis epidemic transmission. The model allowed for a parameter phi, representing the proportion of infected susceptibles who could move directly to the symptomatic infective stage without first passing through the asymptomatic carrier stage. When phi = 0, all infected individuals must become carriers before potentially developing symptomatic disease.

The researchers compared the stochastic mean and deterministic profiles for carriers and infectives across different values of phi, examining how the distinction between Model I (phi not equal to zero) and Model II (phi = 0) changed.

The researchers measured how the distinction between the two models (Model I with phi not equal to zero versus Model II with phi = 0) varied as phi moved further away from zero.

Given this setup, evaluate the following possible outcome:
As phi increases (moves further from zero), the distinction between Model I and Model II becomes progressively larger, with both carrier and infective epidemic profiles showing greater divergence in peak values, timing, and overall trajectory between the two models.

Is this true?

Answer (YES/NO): YES